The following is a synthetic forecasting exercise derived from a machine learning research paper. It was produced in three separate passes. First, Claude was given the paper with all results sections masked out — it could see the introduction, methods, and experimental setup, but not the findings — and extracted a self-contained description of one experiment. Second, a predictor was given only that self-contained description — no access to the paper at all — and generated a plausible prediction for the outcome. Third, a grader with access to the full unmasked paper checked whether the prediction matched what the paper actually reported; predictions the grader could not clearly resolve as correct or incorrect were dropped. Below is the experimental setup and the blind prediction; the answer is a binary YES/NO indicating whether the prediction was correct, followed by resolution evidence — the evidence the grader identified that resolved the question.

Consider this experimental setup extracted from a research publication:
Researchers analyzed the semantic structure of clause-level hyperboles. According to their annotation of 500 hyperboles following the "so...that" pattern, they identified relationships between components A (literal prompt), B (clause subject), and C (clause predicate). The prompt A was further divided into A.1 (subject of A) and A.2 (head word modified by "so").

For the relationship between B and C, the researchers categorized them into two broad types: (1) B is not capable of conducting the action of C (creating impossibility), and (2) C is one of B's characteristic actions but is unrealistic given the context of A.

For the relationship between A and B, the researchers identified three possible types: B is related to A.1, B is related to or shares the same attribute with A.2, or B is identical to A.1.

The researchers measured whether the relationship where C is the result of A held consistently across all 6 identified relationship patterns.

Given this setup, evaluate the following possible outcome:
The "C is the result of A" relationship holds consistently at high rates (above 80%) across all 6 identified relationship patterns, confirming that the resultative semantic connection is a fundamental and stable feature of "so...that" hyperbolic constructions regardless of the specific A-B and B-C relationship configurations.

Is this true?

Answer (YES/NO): YES